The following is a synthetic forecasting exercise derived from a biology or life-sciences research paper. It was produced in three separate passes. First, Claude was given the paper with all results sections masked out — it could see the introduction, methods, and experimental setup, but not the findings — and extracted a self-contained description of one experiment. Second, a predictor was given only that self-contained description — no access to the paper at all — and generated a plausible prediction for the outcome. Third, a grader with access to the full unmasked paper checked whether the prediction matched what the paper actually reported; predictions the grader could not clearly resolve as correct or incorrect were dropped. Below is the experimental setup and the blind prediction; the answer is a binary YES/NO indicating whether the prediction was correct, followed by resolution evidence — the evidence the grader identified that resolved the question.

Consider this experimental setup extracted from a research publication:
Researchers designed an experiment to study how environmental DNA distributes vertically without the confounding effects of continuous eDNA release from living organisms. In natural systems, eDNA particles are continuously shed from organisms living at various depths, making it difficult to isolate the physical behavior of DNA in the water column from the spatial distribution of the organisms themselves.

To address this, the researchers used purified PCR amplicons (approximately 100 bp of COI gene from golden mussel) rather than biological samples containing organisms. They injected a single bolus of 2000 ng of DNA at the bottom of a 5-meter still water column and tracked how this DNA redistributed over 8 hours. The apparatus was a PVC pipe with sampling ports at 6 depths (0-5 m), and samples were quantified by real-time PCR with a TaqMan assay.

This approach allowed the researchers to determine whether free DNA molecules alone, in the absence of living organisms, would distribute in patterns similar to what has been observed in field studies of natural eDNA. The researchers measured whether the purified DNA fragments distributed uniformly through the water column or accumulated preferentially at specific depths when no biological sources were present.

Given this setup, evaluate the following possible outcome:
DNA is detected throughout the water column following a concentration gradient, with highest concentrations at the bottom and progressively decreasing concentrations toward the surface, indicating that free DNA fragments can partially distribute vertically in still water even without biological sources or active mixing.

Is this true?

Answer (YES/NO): NO